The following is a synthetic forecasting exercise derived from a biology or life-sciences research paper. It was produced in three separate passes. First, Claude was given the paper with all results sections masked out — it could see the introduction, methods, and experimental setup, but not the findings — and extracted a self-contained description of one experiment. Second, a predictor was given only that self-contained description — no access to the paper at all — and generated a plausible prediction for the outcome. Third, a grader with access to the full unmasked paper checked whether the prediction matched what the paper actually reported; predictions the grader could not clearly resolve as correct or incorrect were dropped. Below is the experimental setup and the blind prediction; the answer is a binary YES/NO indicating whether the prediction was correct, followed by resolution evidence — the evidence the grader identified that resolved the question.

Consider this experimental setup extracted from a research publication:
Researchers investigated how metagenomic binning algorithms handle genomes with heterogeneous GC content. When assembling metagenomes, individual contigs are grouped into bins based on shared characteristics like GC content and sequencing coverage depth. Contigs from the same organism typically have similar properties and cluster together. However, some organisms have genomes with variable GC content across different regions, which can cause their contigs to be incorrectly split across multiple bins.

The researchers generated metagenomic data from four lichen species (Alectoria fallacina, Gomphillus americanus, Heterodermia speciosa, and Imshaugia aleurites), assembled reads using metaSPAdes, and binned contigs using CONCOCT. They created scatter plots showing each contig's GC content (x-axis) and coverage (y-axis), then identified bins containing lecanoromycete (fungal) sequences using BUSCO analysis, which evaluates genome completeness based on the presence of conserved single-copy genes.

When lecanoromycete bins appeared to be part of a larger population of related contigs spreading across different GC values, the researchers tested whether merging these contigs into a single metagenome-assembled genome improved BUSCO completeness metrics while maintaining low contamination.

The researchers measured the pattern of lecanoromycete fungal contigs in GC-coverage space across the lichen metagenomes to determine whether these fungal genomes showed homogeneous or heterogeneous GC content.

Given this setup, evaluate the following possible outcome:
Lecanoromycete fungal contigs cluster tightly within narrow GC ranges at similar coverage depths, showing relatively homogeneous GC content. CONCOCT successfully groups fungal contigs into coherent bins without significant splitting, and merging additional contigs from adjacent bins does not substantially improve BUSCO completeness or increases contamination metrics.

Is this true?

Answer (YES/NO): NO